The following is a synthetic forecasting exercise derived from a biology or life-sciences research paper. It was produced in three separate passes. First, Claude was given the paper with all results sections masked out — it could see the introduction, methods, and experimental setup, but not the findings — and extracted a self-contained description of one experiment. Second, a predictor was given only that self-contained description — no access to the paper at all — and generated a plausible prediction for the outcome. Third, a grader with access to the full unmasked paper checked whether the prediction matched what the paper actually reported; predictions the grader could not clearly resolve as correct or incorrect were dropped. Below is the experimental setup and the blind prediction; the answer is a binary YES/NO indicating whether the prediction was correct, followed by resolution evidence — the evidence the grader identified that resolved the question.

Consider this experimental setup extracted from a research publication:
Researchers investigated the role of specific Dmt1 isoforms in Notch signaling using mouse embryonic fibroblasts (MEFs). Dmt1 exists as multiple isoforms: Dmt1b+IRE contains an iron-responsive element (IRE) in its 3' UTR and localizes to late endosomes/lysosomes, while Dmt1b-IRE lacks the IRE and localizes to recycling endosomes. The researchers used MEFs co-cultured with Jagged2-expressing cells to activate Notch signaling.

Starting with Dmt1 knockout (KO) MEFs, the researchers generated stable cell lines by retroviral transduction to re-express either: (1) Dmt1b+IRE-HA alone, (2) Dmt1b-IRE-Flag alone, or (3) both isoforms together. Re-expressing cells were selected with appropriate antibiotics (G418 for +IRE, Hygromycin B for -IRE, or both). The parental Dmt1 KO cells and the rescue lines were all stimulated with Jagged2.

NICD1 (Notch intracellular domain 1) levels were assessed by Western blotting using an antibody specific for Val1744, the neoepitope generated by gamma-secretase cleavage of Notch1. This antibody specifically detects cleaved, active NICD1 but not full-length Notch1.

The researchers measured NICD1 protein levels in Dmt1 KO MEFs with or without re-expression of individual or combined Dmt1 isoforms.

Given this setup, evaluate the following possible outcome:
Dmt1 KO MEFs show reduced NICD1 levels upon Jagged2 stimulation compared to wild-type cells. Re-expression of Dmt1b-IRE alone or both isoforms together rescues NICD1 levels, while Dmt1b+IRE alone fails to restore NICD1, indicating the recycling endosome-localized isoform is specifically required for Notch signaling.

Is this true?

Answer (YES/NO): NO